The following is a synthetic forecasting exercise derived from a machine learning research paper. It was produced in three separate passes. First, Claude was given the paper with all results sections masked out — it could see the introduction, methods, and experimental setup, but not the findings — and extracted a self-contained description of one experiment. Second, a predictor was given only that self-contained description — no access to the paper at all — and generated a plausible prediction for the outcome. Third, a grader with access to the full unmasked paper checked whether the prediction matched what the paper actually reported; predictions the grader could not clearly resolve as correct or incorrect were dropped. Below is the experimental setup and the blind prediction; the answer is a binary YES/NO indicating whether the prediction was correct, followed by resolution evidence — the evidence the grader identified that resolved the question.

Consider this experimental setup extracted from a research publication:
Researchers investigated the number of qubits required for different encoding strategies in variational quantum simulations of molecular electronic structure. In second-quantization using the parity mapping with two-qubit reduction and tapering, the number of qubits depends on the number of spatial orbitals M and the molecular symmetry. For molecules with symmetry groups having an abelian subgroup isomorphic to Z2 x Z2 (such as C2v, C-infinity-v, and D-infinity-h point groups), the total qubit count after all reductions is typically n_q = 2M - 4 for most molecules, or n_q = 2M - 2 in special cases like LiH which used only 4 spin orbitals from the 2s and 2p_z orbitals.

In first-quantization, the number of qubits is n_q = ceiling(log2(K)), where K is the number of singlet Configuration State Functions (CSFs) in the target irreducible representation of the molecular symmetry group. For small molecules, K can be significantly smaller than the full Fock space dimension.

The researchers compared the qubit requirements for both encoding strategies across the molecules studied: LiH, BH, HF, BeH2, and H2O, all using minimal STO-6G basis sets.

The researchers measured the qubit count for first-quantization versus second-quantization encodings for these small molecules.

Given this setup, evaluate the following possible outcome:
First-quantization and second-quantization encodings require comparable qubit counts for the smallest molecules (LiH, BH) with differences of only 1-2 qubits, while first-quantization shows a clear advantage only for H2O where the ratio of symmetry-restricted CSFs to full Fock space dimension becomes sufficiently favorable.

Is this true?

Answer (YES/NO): NO